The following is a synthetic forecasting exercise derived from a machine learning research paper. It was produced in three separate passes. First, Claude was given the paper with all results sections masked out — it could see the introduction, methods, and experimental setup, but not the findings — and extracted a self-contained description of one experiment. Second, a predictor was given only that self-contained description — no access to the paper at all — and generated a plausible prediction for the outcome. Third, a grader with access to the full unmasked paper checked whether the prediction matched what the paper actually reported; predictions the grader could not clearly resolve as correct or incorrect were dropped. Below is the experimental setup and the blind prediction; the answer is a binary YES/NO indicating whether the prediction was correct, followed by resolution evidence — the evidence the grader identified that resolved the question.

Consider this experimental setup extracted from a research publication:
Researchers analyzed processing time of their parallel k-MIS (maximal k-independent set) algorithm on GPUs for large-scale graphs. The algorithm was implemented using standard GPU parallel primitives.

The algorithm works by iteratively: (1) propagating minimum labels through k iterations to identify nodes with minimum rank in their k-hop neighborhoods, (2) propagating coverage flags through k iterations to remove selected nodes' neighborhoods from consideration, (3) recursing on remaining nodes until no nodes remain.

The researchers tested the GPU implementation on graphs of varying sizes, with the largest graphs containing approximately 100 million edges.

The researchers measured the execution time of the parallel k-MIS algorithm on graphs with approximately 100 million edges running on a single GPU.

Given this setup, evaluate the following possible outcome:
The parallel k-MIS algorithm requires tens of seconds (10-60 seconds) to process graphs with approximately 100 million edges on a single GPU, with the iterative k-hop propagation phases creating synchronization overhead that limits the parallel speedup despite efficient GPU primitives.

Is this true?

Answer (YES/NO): NO